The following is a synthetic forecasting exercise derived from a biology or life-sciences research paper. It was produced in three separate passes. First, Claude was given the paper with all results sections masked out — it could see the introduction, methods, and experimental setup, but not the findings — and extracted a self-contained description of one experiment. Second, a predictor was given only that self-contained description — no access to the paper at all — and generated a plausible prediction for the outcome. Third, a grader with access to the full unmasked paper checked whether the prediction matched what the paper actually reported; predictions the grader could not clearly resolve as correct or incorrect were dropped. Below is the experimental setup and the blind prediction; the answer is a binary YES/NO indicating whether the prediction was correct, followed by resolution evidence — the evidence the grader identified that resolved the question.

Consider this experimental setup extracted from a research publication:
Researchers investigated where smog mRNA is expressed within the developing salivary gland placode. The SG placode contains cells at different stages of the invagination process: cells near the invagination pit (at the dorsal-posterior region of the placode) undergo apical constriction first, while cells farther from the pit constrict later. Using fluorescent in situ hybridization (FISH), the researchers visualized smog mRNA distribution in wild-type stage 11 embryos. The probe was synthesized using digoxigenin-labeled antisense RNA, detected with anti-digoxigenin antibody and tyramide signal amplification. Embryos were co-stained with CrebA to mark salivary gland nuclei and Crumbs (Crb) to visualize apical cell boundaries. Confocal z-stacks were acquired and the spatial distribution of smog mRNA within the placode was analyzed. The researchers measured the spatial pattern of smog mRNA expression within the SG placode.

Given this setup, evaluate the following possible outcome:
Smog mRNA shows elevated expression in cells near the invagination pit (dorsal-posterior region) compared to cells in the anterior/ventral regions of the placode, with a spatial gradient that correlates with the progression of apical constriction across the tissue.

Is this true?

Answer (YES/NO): NO